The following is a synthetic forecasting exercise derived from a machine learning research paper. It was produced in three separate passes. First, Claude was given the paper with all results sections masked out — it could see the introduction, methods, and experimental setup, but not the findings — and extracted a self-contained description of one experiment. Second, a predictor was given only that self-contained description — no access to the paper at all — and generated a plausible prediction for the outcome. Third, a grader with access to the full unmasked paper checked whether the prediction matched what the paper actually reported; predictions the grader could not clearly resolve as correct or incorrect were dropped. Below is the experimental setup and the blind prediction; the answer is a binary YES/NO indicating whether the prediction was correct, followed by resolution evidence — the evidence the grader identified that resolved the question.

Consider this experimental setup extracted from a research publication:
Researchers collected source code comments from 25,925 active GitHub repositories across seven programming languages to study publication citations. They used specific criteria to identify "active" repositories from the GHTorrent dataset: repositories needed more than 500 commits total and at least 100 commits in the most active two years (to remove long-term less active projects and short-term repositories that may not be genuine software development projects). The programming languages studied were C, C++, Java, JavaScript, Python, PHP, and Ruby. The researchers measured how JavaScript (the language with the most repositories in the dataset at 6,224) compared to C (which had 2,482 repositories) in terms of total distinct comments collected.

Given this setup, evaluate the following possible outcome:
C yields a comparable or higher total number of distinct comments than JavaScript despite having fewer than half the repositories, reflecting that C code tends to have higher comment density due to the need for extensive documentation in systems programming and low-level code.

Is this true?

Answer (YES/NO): YES